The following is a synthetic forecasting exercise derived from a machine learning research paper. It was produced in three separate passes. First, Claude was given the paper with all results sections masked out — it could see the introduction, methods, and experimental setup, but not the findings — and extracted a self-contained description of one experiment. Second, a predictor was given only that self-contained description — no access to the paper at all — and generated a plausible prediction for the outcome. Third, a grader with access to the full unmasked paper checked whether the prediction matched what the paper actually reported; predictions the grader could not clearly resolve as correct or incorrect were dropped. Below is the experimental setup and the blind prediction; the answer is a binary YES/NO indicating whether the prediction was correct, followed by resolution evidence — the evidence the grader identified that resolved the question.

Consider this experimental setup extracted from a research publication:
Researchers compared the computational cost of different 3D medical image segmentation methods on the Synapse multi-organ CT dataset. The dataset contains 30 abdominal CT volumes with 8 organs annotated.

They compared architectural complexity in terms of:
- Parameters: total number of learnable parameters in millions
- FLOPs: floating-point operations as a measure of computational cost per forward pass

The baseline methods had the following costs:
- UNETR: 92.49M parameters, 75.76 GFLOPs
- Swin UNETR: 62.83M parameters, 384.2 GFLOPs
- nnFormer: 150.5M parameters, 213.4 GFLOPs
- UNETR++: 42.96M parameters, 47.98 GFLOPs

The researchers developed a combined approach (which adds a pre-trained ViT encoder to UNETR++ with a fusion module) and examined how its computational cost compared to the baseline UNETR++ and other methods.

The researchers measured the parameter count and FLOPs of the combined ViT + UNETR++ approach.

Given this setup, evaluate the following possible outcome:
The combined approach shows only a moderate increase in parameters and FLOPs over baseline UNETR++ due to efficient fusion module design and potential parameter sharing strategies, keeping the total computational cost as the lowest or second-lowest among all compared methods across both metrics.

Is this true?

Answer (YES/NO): NO